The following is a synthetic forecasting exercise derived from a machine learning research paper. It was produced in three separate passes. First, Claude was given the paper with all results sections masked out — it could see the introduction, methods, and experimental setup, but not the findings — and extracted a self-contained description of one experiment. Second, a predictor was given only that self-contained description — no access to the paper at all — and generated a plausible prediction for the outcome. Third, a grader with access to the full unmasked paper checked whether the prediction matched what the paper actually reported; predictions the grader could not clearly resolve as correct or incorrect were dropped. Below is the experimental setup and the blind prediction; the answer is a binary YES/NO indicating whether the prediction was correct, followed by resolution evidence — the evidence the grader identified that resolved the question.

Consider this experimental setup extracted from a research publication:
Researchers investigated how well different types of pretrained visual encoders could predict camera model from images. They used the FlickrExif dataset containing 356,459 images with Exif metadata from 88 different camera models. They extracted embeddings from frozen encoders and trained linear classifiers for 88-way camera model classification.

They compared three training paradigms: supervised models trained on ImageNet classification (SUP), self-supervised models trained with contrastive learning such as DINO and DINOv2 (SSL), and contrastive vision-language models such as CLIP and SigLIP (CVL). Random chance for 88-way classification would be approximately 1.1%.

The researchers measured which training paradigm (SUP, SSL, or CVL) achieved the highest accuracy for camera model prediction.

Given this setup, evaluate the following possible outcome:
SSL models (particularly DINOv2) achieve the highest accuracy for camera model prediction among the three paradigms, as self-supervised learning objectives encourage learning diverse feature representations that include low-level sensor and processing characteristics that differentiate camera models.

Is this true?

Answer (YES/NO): NO